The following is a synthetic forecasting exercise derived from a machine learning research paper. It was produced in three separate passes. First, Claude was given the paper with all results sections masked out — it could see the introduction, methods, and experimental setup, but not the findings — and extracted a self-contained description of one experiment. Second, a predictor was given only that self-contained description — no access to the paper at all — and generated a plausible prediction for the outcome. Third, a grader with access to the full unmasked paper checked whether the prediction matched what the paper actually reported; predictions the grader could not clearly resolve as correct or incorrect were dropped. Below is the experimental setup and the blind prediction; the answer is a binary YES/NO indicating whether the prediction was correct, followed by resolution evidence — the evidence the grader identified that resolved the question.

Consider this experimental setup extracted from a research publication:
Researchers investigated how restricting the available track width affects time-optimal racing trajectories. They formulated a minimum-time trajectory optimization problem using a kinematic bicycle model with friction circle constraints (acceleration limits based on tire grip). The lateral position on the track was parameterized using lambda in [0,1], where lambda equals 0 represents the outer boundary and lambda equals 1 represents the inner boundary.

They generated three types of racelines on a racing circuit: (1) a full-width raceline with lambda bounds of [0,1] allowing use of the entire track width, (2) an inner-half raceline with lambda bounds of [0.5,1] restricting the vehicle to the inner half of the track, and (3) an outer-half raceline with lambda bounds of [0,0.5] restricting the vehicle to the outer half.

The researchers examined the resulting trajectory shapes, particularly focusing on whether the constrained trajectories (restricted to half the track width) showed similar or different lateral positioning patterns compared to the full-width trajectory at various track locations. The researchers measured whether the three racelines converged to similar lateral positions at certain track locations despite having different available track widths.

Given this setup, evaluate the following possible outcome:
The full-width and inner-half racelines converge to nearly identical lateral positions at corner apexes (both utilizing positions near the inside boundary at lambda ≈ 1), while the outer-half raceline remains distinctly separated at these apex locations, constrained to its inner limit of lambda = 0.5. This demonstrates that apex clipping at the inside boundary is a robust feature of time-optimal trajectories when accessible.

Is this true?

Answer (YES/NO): NO